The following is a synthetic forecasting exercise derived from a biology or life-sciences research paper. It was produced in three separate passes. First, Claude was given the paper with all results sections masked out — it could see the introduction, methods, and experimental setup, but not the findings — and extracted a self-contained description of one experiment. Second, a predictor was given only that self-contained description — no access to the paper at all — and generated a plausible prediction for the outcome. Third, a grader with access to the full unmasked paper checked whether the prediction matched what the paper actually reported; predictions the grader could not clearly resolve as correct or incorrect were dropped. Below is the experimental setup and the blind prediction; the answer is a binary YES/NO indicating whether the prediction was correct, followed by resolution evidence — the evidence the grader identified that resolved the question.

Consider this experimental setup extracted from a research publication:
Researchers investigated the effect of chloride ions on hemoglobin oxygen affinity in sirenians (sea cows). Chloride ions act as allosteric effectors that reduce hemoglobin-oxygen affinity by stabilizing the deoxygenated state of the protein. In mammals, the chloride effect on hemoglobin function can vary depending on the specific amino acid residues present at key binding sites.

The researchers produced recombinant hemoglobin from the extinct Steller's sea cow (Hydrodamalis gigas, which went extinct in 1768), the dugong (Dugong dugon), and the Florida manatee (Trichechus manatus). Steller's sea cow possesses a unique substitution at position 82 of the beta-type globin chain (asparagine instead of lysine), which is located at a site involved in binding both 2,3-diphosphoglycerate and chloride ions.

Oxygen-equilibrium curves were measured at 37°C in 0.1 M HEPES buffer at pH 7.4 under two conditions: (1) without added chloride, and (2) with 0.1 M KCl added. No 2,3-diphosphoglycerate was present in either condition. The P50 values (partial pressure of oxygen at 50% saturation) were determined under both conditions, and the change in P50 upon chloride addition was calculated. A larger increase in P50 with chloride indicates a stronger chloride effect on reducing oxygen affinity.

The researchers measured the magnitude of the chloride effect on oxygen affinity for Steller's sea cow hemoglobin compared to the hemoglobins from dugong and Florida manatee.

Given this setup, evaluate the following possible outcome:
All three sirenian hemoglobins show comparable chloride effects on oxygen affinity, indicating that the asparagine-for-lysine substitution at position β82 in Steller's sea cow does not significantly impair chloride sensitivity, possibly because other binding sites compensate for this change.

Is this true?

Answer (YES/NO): NO